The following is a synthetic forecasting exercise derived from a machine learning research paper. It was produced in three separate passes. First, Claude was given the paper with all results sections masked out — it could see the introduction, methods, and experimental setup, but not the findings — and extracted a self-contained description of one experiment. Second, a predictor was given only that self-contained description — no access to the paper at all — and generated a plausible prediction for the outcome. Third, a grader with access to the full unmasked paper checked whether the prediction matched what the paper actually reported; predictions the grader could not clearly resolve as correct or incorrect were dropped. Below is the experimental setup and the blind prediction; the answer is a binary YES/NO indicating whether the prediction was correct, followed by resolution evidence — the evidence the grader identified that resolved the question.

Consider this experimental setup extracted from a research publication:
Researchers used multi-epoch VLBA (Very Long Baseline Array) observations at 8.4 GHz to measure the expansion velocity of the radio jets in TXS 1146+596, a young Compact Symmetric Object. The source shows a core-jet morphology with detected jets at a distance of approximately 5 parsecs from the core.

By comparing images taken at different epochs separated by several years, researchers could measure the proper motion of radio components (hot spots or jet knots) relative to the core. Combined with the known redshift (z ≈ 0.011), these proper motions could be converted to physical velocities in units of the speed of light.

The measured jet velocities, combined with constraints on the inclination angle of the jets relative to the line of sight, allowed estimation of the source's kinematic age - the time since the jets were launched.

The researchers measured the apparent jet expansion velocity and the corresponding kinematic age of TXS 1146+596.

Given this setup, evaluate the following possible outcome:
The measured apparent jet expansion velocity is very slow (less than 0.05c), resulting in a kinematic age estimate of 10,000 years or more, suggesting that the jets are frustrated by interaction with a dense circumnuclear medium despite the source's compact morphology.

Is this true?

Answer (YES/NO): NO